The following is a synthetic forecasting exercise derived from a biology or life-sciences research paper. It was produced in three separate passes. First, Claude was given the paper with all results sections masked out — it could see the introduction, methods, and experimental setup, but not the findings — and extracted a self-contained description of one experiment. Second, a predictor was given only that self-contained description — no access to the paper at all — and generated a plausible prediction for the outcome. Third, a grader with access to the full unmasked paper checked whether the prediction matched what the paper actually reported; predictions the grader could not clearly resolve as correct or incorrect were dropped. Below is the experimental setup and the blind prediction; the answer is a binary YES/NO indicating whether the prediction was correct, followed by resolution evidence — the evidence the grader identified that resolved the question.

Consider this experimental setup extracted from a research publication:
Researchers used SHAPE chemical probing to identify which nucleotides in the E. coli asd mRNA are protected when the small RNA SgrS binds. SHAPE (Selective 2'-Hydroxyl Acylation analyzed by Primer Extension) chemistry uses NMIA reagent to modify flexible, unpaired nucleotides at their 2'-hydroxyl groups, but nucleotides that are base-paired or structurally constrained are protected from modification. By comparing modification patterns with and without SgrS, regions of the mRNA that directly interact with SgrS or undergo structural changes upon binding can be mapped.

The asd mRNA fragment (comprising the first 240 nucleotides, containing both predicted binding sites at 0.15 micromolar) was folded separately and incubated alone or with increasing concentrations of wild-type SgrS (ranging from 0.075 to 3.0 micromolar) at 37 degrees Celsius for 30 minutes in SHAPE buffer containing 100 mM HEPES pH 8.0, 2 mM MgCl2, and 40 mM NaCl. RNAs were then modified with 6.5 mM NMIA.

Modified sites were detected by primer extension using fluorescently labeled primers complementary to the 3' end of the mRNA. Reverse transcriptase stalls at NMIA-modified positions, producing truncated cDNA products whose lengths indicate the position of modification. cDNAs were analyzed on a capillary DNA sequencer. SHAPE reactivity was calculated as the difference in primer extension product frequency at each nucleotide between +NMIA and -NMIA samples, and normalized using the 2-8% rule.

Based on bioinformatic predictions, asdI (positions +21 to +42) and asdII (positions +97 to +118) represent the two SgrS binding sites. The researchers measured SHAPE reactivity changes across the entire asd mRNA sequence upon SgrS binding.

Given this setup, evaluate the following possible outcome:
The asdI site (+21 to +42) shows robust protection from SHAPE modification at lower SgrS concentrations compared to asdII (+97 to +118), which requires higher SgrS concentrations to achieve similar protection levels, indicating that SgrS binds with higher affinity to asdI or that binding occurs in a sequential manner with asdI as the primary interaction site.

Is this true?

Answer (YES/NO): YES